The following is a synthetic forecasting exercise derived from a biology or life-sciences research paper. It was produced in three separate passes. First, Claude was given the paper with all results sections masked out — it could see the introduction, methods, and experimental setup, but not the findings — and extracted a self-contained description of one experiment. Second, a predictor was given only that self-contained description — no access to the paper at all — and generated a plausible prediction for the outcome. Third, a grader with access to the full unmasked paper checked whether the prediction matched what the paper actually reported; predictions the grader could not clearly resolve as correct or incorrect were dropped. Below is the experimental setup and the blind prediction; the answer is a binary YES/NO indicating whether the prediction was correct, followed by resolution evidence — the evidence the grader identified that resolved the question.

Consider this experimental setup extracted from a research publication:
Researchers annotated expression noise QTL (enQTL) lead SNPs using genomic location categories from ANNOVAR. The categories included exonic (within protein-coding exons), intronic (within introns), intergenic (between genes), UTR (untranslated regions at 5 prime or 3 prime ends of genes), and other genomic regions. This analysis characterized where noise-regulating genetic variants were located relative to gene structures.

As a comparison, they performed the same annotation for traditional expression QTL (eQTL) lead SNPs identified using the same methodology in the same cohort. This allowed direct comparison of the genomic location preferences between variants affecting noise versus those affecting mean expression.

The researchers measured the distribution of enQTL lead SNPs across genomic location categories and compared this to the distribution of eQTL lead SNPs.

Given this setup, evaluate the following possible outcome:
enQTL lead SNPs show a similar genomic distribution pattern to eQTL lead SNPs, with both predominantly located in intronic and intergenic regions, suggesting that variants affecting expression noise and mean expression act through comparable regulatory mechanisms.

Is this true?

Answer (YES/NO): NO